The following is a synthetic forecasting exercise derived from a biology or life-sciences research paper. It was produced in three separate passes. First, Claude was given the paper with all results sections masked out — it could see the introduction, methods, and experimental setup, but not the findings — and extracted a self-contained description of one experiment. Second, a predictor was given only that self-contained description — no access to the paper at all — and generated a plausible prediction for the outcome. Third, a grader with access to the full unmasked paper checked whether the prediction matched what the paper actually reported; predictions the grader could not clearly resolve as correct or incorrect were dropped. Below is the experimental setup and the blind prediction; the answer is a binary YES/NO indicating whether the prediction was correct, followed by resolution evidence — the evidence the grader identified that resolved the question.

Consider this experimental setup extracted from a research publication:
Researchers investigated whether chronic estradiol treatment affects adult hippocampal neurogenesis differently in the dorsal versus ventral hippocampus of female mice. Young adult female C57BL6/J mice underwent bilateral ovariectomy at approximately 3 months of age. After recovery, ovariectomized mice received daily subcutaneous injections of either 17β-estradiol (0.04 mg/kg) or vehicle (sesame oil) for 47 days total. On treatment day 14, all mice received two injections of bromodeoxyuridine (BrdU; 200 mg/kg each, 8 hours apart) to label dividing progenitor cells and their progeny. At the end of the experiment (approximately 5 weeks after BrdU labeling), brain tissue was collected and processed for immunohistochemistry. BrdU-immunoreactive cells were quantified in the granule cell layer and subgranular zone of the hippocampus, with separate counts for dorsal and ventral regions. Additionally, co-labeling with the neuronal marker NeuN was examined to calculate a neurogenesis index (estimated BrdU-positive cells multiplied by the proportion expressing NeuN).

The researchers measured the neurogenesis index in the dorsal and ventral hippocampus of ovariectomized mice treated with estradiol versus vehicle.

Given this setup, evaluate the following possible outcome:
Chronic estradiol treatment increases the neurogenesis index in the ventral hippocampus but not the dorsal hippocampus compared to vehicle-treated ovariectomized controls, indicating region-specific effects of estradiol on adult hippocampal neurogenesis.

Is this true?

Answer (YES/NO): NO